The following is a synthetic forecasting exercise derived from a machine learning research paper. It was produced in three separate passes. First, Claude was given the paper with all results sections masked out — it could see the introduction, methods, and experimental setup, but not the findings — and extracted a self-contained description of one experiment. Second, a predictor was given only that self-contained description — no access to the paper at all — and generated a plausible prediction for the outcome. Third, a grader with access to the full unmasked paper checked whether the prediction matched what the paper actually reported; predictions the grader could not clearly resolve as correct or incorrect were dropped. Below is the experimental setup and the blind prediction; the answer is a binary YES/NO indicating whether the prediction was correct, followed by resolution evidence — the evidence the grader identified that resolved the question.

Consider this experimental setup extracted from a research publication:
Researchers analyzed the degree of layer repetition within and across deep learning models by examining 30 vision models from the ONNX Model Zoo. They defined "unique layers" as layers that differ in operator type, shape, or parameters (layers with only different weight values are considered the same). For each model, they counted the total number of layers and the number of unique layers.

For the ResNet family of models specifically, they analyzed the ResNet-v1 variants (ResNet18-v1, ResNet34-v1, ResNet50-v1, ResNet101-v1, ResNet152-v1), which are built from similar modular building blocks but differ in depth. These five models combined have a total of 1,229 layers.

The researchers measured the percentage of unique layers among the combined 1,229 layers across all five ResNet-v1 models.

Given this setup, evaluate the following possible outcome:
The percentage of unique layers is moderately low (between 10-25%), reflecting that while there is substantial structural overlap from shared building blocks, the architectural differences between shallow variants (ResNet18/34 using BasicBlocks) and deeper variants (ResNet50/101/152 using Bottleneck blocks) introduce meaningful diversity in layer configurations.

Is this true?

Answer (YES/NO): NO